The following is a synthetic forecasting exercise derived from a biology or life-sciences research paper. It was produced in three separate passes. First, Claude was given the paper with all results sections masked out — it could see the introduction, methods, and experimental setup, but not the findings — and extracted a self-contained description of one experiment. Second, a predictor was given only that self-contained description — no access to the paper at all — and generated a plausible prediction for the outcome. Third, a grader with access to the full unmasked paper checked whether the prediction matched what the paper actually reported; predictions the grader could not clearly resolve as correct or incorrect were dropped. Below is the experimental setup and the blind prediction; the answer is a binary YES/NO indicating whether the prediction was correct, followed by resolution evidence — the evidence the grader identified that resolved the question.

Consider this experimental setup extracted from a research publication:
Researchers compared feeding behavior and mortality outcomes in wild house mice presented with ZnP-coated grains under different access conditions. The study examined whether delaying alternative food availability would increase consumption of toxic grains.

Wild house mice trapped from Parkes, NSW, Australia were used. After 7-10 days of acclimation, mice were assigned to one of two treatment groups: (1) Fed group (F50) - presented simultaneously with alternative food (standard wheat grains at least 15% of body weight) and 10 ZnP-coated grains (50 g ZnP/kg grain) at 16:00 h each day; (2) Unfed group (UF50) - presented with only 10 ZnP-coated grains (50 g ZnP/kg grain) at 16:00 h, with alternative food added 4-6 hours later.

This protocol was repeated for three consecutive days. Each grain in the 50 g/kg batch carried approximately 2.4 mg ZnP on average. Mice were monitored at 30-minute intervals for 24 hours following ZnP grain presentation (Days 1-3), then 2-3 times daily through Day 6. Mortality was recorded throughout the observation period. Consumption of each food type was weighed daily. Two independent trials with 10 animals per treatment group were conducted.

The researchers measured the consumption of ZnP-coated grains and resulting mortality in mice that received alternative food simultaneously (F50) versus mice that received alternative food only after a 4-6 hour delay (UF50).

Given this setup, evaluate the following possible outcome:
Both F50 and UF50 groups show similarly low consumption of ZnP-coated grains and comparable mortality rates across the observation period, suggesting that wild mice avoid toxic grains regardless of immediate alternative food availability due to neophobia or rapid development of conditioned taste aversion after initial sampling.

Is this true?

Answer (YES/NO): NO